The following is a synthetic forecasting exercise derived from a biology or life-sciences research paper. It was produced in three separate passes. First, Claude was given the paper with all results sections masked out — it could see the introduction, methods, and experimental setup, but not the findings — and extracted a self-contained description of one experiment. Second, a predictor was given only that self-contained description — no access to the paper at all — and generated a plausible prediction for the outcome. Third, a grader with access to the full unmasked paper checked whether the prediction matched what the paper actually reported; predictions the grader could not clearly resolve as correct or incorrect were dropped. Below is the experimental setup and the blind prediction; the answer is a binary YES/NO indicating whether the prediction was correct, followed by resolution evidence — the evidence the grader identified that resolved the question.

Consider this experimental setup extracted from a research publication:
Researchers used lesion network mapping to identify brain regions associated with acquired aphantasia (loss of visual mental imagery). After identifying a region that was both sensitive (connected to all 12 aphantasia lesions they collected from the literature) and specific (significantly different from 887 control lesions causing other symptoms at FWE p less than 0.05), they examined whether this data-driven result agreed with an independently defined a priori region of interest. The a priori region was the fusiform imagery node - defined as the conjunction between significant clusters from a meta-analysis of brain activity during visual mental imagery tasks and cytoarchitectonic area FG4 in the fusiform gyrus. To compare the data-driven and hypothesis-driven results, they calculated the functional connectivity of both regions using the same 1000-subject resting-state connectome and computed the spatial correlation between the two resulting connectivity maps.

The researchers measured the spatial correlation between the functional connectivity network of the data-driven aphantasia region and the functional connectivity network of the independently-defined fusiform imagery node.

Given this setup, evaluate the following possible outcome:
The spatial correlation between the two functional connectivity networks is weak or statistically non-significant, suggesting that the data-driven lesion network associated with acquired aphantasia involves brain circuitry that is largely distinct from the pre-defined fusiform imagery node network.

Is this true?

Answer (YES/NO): NO